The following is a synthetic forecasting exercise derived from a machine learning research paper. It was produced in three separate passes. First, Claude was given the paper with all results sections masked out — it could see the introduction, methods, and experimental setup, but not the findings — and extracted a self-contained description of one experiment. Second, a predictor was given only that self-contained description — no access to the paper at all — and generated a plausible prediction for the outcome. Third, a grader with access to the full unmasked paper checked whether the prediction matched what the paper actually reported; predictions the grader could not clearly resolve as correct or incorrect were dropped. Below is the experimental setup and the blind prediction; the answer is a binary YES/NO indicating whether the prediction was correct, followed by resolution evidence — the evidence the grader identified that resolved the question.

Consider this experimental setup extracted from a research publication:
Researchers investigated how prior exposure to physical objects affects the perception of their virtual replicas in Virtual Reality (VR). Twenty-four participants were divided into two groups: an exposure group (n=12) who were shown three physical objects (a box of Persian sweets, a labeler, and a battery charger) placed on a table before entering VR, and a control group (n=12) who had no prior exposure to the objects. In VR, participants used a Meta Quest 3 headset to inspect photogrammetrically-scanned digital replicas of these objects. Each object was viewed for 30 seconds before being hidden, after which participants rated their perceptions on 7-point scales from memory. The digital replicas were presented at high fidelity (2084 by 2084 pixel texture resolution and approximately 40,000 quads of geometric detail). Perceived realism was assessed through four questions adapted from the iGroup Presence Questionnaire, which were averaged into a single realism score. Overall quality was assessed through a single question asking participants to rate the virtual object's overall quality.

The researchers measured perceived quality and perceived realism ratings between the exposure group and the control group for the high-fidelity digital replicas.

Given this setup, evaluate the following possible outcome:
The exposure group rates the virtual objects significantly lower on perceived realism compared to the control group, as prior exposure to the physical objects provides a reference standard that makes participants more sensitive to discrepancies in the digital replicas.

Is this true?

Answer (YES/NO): NO